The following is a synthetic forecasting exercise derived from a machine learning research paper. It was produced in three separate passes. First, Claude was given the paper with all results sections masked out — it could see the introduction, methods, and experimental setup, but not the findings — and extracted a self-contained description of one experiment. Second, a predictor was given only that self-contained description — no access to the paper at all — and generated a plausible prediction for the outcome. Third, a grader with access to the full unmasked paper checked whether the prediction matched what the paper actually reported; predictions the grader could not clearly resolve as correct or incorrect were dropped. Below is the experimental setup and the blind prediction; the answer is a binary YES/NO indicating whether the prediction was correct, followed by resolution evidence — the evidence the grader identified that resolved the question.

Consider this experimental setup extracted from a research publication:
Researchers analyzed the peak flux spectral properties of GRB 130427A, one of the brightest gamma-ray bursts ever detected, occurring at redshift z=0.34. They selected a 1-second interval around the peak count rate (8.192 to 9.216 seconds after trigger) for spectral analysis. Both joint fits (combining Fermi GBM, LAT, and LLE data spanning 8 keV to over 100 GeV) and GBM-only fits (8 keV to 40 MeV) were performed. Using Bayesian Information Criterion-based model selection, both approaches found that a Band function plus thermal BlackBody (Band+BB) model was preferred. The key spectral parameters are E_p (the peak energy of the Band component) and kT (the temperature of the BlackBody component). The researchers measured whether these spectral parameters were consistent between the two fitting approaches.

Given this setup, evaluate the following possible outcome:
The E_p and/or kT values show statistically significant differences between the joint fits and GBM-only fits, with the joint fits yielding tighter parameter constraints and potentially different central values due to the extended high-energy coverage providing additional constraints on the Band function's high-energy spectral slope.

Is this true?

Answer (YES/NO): NO